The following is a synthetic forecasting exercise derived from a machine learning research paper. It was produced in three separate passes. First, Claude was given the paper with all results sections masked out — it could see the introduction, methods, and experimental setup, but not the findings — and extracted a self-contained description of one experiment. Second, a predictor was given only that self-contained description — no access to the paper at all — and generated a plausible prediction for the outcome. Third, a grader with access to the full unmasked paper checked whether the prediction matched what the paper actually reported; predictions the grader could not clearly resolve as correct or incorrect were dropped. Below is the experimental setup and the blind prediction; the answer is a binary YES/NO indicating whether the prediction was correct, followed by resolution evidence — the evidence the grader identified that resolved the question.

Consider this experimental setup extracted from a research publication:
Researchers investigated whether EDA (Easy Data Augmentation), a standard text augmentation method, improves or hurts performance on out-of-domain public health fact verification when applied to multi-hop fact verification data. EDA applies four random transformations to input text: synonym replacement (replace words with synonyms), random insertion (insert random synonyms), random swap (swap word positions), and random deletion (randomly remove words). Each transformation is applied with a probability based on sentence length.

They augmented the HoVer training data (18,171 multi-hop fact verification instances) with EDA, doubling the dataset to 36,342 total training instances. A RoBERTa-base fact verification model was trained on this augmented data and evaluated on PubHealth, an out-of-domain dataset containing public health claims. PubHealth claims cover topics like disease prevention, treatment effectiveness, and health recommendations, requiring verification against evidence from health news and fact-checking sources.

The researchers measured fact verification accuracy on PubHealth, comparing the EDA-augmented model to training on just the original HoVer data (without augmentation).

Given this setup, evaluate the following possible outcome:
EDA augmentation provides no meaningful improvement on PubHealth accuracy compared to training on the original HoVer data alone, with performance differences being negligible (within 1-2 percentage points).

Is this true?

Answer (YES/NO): NO